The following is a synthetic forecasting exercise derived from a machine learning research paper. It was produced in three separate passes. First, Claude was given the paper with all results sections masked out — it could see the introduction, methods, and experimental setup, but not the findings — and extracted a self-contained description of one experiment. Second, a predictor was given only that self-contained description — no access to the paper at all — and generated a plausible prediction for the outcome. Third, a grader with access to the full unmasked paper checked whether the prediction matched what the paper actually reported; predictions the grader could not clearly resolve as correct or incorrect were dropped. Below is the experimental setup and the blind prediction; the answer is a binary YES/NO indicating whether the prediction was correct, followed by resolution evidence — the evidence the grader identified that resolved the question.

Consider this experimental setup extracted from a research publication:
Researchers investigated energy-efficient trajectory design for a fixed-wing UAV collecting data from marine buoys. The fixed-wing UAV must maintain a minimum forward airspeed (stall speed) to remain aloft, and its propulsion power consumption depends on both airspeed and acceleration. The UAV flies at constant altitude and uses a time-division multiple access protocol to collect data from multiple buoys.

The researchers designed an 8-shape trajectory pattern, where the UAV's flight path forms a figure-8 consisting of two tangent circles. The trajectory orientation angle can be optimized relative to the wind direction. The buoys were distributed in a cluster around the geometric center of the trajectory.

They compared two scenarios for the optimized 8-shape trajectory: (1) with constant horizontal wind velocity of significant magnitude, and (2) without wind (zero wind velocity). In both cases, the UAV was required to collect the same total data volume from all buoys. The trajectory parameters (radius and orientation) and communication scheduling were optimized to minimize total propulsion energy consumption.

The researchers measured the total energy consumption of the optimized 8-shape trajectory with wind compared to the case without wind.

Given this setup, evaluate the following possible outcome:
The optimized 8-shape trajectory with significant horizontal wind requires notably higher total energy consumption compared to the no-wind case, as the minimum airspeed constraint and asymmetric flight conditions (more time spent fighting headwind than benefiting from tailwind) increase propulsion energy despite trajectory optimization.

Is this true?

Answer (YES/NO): NO